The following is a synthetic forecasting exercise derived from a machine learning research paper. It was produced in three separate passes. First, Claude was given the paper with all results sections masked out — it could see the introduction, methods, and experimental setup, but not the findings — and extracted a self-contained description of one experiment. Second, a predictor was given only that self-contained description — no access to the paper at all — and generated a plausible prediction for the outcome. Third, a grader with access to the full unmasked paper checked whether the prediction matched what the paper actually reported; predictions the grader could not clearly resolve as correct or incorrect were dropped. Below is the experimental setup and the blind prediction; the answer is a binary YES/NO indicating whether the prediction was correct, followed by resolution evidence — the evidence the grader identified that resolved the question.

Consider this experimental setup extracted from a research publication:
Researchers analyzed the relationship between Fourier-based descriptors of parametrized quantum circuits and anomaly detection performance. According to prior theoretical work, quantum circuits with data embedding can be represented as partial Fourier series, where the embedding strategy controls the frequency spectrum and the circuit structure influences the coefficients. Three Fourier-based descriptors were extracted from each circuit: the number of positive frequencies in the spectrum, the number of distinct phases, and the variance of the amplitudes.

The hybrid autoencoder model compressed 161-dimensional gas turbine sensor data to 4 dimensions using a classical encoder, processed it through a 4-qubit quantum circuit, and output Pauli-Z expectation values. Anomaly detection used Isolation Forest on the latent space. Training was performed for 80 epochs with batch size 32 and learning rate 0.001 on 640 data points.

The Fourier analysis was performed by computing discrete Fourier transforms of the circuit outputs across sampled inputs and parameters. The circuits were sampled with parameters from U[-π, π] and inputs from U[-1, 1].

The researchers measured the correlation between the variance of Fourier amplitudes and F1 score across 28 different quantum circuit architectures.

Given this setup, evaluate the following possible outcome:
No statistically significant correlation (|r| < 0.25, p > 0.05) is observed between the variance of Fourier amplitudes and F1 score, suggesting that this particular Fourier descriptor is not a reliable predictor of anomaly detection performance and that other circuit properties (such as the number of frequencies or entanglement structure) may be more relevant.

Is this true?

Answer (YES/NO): YES